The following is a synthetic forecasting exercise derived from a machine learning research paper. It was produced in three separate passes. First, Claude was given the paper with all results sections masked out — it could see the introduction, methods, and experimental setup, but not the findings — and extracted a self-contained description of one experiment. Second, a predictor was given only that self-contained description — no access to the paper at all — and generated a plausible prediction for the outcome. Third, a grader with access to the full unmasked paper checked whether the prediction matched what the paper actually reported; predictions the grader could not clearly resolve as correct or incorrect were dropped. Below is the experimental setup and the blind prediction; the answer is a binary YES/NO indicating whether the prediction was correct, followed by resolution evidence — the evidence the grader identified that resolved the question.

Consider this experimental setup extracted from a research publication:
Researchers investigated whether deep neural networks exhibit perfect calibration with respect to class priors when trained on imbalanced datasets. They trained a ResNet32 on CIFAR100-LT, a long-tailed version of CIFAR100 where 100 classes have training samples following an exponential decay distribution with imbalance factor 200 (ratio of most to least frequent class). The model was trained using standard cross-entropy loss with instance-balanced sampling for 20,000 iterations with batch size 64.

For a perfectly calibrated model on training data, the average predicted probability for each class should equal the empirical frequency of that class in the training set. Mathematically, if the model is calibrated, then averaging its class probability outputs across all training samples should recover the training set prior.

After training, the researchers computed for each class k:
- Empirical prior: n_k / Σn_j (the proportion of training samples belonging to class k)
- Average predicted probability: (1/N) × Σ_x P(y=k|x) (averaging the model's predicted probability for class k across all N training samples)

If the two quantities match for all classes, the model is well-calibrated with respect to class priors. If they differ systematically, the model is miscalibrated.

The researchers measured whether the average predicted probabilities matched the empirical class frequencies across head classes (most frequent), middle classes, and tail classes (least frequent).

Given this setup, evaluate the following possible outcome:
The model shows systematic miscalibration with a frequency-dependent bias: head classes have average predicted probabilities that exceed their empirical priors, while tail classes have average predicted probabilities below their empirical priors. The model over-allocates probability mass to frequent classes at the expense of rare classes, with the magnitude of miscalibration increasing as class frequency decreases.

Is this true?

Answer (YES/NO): YES